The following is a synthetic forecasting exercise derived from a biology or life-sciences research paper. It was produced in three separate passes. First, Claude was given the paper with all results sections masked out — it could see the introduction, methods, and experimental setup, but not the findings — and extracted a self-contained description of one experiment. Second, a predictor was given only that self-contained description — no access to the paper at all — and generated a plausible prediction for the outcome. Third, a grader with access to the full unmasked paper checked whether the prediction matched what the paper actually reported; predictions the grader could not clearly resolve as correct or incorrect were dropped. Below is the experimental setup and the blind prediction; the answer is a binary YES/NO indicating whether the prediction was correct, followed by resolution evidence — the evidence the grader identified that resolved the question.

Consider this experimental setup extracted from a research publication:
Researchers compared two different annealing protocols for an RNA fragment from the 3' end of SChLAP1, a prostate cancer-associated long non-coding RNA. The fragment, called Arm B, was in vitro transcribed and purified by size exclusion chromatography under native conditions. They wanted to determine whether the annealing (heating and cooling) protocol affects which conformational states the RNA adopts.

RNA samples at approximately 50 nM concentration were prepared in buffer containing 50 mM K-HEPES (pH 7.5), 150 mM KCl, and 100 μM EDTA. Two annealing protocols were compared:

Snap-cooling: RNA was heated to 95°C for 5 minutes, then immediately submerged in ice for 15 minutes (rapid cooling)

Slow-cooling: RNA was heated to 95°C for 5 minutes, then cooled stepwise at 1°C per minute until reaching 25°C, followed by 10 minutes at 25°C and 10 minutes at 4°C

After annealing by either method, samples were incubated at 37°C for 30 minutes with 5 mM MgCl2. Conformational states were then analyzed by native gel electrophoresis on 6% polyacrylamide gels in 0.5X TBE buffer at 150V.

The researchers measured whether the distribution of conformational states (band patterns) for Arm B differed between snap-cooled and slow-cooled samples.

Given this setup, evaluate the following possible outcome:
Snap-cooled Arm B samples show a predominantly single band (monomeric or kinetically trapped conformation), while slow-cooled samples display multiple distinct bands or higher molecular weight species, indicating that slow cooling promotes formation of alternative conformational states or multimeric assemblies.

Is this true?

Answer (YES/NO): NO